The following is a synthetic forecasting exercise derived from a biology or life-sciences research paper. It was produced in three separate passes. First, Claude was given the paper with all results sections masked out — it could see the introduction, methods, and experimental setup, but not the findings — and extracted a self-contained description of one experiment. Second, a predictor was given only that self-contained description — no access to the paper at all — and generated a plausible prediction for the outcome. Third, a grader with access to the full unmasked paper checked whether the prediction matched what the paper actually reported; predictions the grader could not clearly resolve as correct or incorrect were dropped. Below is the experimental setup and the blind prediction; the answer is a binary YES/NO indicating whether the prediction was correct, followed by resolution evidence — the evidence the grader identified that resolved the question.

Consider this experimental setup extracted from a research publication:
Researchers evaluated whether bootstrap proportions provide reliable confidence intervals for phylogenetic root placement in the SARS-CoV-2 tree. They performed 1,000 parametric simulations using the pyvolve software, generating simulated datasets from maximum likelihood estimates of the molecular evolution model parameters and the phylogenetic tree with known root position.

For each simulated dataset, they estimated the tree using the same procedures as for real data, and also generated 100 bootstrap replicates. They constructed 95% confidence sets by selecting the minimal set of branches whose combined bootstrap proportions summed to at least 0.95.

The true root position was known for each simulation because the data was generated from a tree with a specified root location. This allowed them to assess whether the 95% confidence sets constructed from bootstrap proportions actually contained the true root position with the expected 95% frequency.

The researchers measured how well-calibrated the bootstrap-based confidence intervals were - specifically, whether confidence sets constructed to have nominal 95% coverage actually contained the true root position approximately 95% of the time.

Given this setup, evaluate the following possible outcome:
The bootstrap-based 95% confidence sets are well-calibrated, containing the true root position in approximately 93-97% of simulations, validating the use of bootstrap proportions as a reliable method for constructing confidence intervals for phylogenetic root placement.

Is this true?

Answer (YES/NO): NO